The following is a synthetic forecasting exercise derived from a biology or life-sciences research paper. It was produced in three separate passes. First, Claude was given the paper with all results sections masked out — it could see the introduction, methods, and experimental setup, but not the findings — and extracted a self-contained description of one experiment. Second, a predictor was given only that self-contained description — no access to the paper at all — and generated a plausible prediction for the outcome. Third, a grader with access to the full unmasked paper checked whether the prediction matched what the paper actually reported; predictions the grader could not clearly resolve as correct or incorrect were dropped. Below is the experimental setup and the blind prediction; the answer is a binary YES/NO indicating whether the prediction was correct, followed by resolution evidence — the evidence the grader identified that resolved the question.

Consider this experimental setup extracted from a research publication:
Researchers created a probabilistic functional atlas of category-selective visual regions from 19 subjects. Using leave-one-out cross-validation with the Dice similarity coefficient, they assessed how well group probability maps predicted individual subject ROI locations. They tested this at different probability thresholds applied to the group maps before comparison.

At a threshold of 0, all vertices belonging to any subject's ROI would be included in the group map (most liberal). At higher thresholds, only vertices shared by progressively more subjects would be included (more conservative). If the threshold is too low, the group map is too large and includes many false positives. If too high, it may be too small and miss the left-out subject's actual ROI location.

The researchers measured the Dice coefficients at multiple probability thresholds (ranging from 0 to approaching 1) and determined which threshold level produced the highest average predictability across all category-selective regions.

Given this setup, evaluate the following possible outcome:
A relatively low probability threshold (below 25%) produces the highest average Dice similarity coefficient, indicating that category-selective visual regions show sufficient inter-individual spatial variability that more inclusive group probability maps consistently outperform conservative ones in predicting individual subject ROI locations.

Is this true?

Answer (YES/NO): YES